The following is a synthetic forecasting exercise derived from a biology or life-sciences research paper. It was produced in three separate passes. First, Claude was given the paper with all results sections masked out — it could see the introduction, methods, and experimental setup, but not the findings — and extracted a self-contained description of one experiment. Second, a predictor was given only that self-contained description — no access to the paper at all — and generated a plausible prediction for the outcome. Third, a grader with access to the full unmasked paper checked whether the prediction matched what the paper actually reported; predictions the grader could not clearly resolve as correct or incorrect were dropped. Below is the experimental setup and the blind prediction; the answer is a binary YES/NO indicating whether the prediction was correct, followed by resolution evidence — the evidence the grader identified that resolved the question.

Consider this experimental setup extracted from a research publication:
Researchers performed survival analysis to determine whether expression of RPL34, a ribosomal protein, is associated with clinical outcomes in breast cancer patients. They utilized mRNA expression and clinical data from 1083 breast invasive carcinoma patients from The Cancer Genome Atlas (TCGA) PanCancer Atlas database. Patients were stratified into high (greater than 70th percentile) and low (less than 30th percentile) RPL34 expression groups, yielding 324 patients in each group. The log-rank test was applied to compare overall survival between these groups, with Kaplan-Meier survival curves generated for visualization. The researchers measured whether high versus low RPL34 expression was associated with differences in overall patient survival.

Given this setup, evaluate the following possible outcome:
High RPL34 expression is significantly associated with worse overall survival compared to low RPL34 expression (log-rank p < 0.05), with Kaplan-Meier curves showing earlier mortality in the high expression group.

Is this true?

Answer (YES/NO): YES